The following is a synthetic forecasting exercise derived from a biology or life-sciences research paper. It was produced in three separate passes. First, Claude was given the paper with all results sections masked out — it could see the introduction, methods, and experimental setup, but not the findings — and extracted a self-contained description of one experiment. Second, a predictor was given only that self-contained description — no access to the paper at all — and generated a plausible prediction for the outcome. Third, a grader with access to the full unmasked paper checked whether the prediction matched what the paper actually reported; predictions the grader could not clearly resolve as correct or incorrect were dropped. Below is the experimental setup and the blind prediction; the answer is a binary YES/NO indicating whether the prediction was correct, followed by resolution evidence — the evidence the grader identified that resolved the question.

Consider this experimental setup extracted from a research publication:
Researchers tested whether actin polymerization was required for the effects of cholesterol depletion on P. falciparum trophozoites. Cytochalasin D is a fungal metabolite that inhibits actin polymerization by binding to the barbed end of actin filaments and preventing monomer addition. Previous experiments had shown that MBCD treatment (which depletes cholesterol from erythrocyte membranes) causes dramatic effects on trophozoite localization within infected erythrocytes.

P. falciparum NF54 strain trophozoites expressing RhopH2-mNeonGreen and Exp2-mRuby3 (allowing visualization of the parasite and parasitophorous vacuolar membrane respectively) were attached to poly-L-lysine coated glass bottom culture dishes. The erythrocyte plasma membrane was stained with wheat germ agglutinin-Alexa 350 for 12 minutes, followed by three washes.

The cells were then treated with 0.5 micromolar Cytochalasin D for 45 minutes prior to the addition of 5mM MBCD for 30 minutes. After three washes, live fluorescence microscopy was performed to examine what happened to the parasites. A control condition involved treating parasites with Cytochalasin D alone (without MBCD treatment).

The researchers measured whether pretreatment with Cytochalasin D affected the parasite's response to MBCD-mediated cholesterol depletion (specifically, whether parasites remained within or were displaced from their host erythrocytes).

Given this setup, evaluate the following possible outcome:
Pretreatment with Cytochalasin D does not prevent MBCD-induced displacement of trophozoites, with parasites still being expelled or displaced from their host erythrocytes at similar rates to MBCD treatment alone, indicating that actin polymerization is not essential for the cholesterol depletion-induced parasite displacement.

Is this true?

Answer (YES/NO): YES